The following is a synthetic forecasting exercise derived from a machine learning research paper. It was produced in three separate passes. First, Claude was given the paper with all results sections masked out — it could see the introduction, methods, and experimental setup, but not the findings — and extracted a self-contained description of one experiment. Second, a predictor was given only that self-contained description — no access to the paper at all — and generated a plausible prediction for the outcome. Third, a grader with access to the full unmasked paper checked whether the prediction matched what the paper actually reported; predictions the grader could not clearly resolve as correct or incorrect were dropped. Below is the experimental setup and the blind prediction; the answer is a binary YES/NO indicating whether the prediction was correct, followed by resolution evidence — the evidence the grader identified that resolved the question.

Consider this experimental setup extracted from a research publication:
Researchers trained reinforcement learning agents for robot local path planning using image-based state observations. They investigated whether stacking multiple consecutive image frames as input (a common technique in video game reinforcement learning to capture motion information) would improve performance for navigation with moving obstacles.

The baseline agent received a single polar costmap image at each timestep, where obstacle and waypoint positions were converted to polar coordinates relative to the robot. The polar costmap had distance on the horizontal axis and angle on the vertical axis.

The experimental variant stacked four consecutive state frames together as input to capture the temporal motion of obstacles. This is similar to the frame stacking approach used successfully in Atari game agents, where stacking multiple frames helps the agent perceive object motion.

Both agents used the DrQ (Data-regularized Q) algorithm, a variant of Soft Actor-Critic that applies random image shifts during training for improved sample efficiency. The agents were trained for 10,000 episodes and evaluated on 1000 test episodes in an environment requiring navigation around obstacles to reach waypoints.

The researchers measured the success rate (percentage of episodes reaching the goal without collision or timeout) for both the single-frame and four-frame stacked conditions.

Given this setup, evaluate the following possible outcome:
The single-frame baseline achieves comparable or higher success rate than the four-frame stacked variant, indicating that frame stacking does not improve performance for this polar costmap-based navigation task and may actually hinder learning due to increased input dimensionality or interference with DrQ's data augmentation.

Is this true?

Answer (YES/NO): YES